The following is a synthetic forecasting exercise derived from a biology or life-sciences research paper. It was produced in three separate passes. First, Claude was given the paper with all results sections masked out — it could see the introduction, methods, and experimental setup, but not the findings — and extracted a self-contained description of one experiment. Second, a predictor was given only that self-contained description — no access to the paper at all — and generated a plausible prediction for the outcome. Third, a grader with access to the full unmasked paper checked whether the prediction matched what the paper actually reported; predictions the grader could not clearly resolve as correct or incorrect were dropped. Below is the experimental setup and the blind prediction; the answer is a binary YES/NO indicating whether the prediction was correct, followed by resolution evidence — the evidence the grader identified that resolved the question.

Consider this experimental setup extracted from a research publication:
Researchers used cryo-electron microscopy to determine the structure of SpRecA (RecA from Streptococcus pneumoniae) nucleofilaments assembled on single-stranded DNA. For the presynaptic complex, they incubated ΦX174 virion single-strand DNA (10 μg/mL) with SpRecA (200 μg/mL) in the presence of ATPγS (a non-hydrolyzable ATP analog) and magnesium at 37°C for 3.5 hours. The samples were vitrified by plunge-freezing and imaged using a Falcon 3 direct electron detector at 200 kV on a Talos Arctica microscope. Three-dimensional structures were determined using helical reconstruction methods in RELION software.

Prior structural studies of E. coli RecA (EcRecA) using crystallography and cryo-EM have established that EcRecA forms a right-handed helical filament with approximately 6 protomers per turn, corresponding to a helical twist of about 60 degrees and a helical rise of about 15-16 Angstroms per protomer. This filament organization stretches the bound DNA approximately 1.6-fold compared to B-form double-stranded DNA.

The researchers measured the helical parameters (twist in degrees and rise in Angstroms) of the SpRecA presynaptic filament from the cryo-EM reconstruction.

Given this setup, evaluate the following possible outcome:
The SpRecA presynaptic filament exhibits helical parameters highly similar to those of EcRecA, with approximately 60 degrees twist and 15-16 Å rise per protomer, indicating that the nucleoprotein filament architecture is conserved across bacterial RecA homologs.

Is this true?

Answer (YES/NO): YES